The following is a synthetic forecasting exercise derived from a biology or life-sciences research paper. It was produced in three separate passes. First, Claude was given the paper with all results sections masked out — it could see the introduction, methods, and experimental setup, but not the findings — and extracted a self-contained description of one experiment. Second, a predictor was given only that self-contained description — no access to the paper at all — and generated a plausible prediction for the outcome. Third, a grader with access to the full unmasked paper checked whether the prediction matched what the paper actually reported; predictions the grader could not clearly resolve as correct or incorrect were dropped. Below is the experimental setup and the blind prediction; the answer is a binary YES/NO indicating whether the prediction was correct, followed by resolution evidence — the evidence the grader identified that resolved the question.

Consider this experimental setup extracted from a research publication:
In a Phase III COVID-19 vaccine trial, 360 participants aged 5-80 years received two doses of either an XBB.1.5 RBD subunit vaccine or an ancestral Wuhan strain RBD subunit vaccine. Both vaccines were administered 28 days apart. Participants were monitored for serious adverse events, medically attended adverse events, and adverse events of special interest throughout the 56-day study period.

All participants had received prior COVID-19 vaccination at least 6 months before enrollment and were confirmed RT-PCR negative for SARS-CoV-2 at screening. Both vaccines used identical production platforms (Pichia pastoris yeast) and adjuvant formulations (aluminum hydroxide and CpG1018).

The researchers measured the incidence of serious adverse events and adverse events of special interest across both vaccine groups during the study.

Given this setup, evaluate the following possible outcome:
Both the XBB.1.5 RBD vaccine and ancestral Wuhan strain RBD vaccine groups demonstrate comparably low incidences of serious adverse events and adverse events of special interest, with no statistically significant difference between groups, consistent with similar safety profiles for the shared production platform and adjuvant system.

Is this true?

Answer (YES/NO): NO